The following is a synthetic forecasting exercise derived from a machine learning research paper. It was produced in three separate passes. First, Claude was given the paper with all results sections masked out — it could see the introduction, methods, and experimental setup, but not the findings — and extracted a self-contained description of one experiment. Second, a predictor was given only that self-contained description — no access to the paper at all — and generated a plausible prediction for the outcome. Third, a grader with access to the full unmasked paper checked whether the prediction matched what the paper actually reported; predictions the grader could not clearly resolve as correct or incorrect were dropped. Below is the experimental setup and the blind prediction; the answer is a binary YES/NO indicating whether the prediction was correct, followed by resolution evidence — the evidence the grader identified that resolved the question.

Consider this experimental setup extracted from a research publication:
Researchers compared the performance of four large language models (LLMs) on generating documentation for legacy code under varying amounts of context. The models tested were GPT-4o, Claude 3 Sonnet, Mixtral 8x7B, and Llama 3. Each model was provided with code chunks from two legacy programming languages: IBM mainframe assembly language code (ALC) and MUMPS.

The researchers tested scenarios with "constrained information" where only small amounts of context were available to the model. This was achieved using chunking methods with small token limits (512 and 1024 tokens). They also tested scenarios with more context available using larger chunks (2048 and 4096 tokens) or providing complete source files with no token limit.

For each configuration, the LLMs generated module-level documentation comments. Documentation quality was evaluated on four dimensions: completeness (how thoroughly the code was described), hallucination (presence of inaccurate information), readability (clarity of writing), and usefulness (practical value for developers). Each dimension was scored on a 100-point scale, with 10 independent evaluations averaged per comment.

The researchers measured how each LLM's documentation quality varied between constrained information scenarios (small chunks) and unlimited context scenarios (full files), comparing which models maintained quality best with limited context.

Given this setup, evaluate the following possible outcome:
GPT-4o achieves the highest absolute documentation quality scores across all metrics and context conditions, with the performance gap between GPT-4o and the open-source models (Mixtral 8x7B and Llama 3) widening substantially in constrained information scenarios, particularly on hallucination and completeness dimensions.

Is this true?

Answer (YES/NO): NO